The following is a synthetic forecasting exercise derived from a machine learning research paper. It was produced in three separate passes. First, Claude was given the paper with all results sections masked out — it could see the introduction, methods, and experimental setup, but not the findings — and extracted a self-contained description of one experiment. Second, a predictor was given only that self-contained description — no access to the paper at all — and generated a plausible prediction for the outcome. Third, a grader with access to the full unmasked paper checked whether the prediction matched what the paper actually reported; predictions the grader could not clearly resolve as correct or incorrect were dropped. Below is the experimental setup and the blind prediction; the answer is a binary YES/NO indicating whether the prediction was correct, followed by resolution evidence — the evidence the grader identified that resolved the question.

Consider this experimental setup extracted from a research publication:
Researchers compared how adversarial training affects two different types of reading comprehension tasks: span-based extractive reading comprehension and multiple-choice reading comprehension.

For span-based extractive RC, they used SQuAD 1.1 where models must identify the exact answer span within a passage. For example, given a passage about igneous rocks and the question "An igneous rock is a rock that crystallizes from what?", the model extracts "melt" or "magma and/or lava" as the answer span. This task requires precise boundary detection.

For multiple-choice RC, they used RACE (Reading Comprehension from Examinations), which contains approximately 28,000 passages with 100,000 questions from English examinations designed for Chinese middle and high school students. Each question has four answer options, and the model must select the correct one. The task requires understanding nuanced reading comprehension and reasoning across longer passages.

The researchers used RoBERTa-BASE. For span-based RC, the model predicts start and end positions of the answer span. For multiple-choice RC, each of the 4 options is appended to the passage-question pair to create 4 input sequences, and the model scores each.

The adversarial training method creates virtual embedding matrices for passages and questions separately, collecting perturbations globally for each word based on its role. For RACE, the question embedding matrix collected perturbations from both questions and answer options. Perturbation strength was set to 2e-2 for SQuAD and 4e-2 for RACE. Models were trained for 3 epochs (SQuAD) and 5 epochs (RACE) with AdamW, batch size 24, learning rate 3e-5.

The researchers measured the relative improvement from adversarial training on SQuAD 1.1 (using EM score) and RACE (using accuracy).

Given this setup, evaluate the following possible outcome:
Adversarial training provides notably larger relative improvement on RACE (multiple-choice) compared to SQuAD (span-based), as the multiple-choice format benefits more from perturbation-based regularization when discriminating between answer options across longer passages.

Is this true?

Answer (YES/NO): YES